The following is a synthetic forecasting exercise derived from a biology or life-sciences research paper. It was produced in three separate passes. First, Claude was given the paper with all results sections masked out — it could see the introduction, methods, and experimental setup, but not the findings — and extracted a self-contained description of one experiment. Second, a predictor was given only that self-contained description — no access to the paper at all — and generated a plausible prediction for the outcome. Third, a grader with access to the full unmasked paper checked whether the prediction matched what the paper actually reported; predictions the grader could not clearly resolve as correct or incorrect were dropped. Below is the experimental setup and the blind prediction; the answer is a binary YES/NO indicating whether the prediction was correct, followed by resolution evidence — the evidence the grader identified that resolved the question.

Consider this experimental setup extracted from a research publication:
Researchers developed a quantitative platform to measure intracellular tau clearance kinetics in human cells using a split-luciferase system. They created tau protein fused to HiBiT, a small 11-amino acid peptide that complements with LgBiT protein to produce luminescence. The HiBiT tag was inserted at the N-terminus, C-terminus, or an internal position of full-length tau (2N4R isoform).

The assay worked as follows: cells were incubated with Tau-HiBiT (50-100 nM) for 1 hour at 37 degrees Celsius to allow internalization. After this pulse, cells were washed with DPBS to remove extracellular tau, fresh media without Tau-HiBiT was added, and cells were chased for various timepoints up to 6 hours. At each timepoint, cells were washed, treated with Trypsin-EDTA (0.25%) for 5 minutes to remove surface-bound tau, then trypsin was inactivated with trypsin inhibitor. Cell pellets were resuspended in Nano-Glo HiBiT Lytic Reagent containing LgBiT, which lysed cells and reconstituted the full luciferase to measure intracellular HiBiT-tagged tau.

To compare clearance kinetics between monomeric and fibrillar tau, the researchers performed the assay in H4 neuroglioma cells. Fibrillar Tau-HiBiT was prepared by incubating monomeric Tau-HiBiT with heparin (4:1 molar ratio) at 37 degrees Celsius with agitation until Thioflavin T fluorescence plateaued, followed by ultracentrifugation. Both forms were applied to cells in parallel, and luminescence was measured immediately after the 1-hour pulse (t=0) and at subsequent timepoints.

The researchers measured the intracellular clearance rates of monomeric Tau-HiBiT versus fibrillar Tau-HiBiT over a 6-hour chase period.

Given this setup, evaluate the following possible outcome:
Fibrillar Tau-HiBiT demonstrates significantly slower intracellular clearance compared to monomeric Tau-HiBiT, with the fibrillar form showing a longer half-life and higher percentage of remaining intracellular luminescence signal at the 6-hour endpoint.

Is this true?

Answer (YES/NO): YES